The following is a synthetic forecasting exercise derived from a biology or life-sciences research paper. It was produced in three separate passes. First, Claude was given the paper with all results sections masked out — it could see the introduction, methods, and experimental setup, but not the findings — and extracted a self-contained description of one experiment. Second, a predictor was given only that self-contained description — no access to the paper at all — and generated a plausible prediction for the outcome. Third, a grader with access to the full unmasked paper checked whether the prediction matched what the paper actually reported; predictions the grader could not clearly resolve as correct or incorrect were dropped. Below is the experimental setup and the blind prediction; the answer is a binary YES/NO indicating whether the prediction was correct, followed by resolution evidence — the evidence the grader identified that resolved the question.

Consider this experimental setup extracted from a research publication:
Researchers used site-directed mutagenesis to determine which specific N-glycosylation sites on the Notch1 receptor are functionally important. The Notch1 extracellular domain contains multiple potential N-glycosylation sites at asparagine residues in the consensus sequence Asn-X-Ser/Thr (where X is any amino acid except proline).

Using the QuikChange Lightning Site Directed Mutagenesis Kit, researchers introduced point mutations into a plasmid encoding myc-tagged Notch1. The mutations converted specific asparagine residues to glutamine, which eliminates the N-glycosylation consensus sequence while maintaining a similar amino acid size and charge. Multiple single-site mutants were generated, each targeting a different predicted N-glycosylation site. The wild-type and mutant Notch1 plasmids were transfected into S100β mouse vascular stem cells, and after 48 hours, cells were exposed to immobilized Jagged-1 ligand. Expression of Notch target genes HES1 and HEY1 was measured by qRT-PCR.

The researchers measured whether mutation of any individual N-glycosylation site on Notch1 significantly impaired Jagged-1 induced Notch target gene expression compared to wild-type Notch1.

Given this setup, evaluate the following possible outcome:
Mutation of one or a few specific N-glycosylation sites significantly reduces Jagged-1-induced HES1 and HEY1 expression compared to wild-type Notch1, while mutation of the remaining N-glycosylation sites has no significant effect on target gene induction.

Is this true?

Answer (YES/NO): YES